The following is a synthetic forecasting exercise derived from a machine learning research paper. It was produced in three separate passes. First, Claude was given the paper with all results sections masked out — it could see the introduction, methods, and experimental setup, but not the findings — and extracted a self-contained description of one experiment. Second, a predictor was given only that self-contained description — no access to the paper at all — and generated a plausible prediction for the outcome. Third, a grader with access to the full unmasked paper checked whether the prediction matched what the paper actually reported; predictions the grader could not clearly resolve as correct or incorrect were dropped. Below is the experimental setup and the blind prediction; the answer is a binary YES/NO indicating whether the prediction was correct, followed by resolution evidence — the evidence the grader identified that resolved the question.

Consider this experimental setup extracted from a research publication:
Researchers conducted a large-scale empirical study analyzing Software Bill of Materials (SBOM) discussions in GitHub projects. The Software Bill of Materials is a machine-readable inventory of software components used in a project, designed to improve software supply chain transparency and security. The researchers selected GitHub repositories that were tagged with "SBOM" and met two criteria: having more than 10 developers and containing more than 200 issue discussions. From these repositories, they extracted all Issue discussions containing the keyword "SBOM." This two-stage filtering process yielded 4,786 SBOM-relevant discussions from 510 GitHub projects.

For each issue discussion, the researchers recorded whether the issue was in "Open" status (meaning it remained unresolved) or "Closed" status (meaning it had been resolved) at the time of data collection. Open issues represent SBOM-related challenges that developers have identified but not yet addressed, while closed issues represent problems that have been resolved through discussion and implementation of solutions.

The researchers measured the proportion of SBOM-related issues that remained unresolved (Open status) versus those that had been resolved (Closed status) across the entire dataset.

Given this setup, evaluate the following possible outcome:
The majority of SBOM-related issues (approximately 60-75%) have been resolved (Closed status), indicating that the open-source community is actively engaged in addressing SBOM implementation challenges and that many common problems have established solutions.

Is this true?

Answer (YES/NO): NO